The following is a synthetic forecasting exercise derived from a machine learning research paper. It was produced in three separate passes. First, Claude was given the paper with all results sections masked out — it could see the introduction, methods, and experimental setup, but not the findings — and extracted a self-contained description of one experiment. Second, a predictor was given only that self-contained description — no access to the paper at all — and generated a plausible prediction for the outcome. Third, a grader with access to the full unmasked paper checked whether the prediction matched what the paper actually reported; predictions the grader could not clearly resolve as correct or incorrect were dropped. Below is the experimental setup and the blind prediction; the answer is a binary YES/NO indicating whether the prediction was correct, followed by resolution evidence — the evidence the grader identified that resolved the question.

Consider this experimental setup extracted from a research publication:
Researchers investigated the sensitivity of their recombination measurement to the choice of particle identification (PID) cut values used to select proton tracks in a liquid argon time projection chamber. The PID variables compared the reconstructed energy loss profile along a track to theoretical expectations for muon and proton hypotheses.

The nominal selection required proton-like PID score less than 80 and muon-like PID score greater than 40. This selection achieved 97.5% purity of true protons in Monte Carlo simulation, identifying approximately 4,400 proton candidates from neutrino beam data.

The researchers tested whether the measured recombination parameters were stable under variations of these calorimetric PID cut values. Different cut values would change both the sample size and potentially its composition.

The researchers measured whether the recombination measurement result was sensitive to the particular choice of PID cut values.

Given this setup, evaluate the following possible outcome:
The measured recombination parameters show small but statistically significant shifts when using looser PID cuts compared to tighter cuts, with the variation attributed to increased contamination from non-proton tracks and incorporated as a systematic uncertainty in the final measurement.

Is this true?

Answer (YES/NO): NO